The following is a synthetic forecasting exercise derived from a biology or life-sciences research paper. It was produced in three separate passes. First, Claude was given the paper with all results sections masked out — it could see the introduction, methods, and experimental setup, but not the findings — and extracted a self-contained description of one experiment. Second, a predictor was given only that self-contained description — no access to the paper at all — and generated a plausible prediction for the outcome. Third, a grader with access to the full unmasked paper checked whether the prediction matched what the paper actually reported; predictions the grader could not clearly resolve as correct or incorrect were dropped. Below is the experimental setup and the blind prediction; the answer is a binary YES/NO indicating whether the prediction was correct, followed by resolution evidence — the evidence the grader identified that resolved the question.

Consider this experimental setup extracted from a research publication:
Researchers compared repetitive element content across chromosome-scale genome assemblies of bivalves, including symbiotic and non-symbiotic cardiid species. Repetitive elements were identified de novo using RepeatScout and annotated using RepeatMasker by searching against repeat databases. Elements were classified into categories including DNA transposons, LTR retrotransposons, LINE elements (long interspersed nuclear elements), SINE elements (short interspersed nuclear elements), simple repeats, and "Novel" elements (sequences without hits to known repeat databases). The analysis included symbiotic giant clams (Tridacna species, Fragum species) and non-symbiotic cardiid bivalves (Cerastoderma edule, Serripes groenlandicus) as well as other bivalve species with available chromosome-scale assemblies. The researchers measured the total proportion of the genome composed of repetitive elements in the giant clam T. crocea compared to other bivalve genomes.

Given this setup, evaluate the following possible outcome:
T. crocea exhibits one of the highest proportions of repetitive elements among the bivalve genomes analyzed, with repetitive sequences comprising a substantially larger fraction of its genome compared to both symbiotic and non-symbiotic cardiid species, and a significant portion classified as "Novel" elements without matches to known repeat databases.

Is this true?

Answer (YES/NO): NO